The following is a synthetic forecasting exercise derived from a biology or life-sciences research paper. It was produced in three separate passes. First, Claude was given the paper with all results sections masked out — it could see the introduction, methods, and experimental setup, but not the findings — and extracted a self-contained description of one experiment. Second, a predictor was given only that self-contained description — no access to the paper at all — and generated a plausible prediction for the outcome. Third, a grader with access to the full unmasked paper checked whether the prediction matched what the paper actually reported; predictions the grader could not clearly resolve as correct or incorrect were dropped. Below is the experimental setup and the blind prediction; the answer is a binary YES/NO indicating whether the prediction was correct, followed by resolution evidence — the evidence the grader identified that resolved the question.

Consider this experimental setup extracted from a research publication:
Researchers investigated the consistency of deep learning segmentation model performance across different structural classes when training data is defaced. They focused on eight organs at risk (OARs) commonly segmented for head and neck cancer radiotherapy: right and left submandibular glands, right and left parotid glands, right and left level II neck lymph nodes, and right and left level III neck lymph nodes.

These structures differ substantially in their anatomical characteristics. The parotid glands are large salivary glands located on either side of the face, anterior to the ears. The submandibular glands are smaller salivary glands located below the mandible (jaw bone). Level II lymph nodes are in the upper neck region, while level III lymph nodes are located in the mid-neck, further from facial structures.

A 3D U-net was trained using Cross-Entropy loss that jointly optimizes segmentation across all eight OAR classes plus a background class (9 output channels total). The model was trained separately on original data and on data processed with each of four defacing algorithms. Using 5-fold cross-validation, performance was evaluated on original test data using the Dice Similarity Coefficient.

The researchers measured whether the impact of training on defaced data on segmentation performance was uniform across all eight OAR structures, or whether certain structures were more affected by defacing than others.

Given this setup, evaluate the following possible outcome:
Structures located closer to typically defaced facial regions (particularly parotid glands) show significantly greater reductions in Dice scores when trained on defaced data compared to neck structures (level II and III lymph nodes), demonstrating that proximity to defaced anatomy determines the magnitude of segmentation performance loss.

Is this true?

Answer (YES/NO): NO